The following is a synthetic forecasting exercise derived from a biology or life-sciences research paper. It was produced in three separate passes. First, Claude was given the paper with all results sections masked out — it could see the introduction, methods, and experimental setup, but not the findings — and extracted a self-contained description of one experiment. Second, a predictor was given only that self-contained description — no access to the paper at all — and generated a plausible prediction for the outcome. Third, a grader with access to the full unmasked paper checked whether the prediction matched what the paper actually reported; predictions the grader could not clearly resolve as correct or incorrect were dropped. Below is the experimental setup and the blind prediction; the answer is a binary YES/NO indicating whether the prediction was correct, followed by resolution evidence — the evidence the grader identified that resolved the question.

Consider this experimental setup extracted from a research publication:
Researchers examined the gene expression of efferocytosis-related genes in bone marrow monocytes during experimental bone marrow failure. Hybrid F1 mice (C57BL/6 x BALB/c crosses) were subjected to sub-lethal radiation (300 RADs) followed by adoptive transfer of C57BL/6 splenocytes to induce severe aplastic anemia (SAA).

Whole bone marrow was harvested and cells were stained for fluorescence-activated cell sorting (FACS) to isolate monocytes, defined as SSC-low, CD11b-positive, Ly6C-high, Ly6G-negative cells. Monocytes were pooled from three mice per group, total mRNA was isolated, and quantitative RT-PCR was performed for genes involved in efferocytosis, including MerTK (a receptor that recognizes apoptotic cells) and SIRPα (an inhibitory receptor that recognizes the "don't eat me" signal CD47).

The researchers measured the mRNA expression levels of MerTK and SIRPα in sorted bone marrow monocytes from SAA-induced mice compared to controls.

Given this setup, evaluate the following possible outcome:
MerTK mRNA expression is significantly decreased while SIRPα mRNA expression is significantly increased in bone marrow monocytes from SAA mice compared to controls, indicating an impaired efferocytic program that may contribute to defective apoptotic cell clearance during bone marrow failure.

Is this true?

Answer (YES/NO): NO